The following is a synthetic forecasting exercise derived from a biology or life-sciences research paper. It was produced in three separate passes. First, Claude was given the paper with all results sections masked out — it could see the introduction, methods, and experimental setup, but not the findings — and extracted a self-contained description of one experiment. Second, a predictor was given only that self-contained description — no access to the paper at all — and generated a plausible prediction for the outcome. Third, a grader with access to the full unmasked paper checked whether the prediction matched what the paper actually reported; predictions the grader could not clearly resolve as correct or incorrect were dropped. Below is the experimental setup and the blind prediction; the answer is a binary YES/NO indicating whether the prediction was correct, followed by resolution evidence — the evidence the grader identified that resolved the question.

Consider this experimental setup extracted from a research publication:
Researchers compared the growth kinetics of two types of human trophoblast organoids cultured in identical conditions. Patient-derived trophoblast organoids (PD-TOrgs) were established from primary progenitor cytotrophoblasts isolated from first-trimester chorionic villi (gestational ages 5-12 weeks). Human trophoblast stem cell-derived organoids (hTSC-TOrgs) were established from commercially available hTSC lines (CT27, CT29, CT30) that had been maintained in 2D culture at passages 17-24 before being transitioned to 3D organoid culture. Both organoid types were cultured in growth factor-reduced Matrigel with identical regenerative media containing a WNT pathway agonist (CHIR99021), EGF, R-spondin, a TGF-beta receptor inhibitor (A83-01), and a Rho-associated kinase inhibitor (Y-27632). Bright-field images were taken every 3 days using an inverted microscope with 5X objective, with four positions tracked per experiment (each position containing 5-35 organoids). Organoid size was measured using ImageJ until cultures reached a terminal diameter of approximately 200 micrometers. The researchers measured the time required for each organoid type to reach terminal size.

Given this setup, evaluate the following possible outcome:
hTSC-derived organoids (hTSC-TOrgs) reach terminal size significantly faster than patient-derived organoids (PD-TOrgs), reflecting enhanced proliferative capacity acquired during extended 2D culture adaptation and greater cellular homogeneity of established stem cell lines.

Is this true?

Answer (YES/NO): YES